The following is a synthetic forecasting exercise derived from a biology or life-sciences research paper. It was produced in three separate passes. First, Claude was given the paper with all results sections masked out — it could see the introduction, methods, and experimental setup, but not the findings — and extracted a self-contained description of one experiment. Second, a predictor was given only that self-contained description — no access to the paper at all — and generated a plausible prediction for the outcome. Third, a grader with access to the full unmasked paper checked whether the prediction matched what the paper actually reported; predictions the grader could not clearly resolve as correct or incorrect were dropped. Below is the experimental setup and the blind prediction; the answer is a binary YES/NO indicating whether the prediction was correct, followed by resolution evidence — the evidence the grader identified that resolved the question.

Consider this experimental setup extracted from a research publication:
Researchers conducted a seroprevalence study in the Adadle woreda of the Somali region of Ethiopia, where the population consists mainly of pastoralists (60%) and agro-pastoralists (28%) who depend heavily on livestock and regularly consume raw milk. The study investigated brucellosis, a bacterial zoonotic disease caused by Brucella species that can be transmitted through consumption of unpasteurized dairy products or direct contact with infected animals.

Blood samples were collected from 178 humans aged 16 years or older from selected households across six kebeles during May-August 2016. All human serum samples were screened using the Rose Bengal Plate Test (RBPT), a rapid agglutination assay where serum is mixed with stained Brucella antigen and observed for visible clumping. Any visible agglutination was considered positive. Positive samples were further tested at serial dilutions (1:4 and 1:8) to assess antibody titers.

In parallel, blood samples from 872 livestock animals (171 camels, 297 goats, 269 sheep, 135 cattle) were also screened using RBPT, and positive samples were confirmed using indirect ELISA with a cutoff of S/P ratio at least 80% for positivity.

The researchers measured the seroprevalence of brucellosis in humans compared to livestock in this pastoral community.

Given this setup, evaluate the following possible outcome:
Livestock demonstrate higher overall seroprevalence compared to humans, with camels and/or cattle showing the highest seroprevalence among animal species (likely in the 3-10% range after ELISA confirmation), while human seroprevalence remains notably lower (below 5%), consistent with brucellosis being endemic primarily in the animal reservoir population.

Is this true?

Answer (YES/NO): NO